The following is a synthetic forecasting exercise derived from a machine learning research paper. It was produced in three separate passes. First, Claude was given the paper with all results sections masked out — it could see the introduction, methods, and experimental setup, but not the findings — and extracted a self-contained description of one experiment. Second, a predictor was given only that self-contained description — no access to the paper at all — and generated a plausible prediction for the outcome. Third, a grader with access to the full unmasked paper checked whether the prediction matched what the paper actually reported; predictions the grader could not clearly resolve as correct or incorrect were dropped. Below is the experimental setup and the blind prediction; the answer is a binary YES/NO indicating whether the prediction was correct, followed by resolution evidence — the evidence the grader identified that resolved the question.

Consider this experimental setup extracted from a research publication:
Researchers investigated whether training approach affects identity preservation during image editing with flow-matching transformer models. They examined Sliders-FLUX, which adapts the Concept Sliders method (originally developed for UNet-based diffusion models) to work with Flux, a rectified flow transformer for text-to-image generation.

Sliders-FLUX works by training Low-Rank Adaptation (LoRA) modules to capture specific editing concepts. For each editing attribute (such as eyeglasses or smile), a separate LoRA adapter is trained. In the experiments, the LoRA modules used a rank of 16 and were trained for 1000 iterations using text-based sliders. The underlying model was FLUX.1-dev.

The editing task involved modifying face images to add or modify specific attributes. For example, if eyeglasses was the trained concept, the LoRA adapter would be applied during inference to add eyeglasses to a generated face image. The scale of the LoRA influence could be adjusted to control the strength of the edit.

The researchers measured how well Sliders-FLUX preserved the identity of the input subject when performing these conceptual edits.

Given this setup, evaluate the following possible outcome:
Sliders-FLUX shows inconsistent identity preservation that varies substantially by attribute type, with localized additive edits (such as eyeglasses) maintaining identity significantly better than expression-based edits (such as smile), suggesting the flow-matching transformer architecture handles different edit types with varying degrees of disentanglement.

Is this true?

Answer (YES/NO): NO